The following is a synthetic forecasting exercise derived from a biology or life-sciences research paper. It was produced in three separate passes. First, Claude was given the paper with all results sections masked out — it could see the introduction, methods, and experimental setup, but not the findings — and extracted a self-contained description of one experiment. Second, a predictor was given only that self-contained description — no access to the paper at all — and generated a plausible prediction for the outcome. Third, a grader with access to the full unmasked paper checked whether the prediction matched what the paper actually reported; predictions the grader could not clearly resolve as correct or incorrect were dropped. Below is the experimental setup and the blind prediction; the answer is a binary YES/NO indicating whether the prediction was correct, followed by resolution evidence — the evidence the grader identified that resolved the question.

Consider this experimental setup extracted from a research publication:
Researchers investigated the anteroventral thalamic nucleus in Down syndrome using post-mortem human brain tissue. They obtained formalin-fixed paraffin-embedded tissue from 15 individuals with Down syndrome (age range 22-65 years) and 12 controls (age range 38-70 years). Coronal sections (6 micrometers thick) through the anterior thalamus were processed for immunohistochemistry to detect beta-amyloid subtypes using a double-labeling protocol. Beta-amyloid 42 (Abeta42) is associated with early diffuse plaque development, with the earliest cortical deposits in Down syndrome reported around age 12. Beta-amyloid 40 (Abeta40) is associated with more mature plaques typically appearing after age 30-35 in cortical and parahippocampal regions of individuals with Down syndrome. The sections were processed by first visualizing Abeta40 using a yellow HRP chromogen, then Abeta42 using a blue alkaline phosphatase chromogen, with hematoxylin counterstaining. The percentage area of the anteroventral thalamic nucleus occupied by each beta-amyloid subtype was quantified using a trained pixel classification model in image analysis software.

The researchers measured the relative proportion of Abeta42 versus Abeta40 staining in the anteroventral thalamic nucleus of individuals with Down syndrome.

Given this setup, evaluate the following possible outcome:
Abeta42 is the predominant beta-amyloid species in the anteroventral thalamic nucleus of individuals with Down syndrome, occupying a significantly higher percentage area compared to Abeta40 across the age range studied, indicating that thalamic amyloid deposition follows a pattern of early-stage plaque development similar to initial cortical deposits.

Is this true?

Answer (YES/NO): YES